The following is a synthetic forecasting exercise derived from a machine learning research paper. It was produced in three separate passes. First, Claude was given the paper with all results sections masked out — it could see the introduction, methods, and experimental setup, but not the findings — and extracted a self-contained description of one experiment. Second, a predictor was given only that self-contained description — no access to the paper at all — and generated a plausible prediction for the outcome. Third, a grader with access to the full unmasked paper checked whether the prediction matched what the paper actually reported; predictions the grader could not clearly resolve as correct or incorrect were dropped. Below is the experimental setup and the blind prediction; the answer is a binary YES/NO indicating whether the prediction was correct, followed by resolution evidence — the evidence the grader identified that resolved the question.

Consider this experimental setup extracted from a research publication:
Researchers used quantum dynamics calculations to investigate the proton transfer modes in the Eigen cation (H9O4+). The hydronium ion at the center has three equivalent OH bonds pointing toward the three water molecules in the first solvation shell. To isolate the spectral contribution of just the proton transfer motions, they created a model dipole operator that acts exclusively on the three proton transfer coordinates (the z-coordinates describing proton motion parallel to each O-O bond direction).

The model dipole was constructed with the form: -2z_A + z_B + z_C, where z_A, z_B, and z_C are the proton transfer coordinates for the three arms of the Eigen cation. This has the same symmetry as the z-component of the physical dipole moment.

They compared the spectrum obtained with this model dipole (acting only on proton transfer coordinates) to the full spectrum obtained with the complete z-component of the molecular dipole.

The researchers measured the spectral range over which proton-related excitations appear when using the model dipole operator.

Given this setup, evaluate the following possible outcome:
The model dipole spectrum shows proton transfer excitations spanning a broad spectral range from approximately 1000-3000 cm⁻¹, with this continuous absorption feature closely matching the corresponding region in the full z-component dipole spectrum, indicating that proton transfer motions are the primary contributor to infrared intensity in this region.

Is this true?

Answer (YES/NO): NO